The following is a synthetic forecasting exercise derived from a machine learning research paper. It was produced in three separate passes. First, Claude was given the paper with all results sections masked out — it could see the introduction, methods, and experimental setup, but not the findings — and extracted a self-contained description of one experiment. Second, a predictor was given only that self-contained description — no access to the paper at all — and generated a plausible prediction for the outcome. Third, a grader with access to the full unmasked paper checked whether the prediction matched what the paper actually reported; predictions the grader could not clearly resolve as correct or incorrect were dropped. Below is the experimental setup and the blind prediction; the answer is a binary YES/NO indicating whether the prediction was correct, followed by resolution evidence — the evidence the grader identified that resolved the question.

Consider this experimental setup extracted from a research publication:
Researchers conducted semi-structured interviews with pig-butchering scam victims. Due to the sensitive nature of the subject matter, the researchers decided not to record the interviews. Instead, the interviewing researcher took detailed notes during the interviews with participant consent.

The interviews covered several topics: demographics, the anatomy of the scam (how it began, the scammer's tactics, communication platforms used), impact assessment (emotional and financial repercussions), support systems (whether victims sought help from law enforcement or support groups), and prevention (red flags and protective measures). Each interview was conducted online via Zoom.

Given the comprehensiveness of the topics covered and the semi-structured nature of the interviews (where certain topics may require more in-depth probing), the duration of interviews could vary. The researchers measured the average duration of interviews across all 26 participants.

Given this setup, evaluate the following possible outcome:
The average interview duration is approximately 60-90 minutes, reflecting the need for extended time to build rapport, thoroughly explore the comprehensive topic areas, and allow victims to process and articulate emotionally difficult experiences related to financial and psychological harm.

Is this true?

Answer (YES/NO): NO